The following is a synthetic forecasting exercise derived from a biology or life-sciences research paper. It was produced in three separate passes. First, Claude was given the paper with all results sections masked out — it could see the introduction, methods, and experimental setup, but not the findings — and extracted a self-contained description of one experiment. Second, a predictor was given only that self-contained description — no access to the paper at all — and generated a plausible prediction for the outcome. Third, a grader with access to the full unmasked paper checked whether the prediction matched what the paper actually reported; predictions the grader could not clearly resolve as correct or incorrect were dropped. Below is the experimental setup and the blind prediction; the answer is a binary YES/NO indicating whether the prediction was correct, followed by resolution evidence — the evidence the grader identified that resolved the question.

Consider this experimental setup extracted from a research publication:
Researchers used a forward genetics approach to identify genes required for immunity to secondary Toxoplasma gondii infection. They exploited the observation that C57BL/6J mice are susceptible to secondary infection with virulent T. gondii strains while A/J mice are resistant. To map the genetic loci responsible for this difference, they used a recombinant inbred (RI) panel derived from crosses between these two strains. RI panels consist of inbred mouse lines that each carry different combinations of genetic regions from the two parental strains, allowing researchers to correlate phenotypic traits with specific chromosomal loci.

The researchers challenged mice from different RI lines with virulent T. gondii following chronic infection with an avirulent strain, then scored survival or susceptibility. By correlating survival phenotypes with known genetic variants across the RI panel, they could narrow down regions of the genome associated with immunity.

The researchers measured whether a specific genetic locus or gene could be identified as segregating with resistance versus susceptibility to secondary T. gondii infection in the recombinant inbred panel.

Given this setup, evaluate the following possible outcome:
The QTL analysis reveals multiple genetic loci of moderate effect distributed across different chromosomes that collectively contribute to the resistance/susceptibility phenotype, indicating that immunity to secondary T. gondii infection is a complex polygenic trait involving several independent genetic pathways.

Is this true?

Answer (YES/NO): YES